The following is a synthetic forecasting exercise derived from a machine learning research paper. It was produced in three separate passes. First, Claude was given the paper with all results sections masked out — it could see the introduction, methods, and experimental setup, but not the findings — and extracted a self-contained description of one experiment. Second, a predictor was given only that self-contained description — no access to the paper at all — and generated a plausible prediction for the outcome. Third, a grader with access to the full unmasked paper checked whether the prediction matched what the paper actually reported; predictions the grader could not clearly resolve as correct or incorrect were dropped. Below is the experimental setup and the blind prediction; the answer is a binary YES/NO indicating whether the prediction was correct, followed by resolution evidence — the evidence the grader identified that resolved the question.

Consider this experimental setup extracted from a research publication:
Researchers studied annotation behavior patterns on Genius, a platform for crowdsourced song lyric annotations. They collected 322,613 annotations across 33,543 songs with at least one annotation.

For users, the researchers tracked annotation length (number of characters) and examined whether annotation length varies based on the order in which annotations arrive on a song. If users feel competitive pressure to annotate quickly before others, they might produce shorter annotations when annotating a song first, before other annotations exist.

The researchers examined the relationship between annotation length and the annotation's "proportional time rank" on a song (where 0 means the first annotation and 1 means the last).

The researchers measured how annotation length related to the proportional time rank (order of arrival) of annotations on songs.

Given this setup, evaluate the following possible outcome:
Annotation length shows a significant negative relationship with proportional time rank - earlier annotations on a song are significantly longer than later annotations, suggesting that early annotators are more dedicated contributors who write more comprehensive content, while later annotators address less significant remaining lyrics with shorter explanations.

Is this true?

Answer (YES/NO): NO